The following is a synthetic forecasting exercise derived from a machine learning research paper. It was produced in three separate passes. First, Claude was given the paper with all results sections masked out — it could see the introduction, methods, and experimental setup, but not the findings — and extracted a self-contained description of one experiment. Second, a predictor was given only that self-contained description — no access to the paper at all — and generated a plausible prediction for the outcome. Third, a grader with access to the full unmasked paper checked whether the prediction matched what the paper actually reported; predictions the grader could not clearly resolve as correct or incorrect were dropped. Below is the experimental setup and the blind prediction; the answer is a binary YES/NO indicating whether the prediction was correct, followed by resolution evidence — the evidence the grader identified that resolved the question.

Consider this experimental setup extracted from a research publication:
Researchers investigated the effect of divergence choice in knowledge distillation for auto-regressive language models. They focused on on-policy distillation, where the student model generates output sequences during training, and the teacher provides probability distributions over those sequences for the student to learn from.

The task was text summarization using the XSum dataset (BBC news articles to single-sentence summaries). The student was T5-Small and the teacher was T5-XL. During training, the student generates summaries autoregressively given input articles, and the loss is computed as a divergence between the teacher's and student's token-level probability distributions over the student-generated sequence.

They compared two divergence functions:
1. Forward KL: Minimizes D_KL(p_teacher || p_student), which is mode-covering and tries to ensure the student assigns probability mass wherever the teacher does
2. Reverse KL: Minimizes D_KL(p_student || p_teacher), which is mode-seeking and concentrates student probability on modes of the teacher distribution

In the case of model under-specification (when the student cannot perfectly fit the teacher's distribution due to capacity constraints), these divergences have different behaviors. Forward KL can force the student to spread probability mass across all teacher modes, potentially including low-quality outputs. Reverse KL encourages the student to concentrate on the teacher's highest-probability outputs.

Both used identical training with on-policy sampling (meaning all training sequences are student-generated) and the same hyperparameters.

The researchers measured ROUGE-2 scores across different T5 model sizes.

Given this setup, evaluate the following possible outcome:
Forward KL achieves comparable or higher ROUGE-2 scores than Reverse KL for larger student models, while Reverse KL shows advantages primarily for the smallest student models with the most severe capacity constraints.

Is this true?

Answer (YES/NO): NO